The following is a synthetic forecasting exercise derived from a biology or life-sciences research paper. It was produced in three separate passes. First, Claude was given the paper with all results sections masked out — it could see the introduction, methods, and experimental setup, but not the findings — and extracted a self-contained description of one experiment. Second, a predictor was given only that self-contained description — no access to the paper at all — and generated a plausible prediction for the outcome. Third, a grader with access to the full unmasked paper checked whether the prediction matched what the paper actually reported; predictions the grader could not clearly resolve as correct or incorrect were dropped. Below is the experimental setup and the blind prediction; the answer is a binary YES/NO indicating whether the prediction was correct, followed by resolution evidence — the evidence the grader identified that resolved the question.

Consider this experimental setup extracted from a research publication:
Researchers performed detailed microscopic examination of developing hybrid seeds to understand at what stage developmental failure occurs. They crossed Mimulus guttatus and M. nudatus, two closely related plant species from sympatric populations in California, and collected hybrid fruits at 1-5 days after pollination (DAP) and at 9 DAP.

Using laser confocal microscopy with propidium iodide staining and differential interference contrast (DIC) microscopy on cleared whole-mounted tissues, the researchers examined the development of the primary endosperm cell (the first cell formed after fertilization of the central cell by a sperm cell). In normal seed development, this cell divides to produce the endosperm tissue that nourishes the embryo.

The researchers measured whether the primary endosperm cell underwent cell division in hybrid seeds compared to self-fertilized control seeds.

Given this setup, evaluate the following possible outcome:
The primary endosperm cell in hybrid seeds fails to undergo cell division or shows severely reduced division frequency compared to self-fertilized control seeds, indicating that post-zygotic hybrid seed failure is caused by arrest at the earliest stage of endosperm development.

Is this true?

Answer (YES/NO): NO